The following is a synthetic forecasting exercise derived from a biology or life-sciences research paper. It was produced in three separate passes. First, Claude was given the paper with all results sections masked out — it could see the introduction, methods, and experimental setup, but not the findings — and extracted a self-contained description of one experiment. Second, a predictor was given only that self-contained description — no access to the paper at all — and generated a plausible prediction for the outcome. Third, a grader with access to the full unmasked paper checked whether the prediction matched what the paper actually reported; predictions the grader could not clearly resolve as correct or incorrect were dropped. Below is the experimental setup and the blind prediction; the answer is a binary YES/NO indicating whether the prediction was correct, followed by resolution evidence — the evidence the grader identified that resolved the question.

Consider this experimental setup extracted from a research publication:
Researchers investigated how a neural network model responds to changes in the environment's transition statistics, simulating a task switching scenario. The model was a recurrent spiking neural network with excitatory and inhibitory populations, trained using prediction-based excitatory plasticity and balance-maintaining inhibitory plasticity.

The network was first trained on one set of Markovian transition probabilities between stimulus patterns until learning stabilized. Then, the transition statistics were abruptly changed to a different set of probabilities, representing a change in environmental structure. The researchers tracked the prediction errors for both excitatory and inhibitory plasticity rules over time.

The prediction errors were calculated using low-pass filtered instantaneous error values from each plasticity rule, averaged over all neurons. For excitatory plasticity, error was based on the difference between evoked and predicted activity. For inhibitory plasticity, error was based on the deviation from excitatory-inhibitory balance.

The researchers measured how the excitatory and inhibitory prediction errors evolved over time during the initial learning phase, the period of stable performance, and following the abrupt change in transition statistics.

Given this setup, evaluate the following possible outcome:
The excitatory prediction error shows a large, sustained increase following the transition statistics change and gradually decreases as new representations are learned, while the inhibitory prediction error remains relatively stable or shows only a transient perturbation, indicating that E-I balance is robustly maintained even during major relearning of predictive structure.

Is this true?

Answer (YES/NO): NO